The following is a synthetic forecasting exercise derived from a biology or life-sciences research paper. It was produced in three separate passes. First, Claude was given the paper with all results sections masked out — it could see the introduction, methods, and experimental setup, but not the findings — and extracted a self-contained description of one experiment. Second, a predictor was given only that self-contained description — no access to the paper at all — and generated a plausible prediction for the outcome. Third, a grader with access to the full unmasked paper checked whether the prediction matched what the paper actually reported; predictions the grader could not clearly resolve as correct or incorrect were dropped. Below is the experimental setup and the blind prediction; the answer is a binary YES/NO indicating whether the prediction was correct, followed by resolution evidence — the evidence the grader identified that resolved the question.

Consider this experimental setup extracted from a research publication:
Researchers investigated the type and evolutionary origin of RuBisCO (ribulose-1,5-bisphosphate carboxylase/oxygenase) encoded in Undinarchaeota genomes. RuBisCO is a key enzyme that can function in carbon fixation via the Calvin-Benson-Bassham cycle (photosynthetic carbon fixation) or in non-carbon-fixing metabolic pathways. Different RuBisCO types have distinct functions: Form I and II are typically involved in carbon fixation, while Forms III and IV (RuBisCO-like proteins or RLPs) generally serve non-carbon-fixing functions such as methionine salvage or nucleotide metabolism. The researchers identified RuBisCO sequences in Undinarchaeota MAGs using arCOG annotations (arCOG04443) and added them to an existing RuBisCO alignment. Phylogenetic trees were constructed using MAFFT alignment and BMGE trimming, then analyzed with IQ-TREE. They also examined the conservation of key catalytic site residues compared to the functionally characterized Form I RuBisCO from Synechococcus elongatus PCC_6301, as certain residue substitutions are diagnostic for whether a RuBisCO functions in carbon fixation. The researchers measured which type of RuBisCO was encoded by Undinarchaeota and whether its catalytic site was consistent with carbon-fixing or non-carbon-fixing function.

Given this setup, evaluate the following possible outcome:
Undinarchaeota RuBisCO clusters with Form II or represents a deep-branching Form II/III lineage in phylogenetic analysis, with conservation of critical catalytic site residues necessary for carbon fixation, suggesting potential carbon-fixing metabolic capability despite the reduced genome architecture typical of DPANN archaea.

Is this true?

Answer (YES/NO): NO